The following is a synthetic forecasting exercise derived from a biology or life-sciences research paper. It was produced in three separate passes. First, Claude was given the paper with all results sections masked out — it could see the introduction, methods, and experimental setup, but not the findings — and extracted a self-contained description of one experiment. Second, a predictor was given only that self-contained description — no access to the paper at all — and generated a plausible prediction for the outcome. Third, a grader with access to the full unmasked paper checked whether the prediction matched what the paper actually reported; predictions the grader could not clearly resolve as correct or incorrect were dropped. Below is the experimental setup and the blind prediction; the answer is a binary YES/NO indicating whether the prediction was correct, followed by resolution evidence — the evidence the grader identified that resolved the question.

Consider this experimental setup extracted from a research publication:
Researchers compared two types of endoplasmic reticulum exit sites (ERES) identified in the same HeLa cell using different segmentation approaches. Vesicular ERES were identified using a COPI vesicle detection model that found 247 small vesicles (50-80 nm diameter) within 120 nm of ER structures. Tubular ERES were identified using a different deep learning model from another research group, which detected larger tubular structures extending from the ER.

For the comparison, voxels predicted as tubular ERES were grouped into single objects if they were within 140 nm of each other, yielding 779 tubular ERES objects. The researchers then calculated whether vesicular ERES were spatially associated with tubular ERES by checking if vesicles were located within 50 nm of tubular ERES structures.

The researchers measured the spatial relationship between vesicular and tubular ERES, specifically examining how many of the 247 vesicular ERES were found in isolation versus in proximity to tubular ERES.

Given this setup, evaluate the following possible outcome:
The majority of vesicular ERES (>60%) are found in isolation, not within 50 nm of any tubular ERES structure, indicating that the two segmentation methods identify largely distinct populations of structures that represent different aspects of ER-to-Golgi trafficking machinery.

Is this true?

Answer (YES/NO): YES